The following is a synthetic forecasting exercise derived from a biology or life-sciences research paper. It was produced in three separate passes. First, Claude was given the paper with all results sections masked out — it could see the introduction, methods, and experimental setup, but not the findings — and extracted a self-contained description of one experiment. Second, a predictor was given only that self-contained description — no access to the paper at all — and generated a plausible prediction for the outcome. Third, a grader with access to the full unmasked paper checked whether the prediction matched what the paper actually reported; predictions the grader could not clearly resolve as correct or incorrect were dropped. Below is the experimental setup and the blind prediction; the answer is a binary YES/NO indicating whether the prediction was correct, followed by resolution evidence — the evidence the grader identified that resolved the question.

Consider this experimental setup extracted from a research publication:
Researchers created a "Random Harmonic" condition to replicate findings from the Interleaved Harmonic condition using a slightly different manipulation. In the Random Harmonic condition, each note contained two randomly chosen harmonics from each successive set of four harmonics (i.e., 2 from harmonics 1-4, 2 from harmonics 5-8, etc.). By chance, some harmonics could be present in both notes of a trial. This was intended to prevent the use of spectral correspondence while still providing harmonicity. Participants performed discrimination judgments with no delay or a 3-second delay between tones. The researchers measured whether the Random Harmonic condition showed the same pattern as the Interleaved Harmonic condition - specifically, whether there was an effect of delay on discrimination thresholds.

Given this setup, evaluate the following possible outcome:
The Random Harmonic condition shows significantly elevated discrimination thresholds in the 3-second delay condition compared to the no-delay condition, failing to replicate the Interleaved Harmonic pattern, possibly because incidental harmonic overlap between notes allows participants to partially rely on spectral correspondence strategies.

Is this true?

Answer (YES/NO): NO